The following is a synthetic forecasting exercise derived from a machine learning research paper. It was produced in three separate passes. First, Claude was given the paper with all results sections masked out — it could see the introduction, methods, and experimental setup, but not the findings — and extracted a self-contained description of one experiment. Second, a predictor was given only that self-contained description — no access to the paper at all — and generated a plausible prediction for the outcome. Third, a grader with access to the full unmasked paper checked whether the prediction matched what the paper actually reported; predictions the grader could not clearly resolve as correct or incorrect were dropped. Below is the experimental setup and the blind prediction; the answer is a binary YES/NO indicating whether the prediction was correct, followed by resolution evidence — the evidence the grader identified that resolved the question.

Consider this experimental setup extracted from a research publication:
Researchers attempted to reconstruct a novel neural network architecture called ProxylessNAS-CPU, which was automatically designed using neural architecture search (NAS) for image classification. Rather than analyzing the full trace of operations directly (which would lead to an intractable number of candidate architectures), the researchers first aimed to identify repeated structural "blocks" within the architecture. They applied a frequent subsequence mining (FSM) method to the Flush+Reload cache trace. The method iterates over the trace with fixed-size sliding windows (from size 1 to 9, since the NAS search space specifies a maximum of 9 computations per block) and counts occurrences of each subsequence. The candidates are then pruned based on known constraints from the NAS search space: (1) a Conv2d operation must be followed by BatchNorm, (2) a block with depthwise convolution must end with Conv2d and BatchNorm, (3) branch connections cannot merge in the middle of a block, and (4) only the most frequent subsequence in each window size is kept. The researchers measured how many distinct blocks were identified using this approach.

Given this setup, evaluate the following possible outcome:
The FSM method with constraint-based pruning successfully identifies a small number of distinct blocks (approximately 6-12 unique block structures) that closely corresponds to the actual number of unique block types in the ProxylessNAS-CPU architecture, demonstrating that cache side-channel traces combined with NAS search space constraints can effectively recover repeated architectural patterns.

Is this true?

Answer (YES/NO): YES